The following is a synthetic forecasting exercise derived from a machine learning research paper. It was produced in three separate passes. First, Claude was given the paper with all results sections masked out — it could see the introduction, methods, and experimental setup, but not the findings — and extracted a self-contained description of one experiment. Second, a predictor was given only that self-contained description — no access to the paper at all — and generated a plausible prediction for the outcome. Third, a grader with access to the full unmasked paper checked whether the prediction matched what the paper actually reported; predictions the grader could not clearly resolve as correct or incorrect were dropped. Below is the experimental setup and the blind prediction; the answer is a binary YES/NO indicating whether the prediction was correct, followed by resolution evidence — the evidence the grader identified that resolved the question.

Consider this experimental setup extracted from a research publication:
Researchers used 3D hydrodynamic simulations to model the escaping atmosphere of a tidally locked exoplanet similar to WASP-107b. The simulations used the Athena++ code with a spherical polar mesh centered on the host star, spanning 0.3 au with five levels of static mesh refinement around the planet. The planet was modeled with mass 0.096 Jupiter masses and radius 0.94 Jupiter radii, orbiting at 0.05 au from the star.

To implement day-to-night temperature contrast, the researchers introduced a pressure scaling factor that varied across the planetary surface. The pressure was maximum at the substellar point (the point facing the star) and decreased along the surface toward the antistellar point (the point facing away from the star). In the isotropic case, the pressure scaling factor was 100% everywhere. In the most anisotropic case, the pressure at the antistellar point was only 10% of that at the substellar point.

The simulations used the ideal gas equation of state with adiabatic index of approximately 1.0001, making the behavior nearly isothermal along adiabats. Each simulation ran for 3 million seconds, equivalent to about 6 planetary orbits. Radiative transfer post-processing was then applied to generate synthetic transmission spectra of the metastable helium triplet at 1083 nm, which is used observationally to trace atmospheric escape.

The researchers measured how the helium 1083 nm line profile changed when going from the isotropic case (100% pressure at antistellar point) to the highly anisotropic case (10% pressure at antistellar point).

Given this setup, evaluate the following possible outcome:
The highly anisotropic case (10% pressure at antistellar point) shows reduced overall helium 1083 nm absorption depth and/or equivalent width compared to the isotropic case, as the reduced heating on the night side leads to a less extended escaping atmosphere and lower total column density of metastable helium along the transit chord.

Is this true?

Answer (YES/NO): NO